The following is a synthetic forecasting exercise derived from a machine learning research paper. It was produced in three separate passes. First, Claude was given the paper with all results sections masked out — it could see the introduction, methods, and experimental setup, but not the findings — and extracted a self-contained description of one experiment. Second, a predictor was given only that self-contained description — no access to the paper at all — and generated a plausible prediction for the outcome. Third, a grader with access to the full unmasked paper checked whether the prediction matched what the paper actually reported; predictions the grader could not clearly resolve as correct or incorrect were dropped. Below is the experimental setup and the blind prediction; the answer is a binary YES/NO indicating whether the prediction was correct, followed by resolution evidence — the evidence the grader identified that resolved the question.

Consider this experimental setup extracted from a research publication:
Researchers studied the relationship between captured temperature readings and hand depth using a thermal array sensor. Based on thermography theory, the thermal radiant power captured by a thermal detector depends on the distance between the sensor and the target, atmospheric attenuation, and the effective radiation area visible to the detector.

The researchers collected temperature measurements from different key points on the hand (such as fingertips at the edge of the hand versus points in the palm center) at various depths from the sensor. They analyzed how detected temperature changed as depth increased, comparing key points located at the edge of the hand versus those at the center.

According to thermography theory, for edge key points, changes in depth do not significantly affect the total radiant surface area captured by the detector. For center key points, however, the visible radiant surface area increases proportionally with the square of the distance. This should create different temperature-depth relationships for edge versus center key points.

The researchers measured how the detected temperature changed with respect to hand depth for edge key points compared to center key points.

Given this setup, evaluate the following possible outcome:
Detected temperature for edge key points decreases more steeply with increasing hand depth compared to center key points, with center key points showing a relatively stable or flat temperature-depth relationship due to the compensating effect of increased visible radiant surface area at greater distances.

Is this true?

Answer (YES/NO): YES